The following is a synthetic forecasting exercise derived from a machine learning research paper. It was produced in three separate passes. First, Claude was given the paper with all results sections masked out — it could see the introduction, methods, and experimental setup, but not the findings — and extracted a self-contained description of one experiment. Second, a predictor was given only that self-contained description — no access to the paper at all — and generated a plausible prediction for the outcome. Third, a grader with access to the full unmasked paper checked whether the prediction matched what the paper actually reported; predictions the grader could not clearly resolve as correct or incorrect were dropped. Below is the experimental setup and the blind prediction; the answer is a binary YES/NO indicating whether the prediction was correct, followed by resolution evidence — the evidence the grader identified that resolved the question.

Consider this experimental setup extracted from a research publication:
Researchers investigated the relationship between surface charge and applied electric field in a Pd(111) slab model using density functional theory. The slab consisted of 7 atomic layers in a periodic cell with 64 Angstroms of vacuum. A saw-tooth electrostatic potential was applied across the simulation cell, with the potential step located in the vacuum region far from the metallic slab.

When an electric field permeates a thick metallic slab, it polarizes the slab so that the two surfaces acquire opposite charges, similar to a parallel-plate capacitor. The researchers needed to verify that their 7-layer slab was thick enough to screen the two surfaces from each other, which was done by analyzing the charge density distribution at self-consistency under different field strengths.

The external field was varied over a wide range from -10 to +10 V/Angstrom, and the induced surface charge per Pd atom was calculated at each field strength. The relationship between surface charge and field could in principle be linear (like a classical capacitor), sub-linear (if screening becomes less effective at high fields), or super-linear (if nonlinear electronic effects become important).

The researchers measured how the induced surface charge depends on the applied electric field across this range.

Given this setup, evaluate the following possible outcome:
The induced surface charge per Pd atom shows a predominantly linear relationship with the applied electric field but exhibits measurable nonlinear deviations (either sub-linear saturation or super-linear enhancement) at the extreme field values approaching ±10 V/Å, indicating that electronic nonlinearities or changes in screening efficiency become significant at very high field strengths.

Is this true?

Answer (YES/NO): NO